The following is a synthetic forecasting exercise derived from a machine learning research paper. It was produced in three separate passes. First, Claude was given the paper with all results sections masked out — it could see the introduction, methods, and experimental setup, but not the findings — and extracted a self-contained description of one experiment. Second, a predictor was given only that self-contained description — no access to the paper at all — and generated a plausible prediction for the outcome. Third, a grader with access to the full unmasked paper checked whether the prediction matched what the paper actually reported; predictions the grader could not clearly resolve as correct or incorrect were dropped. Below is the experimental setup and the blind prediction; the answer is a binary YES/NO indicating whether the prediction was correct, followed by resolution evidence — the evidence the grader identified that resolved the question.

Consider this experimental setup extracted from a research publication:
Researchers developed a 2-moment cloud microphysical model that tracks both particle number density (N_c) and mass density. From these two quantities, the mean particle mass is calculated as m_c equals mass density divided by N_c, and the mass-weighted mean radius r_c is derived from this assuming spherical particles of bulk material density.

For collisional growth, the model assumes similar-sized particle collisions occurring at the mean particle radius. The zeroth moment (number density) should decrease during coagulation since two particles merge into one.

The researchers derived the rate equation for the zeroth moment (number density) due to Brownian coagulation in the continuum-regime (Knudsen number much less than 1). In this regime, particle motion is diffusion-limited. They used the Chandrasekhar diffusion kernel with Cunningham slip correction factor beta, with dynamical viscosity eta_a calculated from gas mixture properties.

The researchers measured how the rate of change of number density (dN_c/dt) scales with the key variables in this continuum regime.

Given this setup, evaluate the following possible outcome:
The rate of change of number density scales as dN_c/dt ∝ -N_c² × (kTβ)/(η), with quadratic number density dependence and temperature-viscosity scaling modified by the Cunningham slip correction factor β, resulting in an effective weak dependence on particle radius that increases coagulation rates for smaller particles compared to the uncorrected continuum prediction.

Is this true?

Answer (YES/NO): YES